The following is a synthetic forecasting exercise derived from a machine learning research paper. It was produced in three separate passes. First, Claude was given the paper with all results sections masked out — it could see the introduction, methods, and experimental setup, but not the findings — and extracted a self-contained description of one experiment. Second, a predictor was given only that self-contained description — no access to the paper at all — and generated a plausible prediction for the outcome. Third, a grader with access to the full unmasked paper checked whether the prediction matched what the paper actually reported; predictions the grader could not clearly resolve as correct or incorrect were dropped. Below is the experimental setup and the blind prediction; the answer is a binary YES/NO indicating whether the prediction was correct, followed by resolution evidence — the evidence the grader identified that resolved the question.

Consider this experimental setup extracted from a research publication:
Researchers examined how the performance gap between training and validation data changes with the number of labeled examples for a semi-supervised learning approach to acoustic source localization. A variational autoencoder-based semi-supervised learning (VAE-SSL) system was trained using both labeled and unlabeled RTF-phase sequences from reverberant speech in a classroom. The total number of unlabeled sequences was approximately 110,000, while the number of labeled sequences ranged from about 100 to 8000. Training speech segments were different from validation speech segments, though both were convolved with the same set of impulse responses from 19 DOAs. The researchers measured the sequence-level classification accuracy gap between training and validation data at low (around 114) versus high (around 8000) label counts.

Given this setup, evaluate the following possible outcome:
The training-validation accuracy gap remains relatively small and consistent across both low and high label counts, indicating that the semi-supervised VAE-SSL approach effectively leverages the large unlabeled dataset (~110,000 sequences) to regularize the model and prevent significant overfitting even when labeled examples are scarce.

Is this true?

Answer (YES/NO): NO